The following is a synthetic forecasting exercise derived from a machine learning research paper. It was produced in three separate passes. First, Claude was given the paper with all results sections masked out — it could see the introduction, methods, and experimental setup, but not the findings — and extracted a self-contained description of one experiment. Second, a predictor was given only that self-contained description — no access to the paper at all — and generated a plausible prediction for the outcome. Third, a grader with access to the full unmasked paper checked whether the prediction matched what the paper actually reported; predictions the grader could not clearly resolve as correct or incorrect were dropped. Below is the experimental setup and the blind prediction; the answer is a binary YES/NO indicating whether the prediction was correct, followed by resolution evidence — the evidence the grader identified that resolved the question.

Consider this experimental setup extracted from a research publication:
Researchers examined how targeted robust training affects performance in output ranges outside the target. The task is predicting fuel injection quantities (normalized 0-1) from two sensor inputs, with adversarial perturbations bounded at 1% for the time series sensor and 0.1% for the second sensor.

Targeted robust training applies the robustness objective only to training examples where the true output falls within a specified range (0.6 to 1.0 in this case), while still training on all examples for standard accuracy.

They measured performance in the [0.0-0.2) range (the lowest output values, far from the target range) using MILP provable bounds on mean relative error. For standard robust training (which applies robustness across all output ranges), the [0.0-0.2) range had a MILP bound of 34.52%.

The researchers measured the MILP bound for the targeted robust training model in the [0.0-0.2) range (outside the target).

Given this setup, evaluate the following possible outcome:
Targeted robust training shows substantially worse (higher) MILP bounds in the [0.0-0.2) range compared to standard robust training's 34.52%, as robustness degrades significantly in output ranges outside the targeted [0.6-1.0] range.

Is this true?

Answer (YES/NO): YES